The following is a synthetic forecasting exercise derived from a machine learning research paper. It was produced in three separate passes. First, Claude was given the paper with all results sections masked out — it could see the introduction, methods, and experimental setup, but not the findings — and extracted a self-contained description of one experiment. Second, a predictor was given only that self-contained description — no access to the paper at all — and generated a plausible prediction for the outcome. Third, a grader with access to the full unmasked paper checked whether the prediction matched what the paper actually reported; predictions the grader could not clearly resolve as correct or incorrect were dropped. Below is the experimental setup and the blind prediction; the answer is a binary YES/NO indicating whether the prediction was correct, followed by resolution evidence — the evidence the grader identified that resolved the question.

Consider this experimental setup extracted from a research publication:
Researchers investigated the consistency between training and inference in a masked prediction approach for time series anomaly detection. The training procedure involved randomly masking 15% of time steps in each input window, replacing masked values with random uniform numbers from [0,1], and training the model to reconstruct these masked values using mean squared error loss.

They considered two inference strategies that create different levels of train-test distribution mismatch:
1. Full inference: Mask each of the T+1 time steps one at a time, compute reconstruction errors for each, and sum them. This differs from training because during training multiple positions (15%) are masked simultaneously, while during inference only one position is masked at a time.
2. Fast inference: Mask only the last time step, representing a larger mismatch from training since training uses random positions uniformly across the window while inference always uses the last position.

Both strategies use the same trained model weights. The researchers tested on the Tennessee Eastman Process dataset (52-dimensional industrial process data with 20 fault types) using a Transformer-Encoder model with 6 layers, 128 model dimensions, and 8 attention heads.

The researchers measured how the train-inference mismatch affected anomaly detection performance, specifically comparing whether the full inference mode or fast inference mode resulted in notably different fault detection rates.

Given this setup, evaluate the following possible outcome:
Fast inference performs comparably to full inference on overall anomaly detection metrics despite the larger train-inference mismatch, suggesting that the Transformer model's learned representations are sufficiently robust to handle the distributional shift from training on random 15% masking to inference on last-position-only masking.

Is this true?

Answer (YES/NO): NO